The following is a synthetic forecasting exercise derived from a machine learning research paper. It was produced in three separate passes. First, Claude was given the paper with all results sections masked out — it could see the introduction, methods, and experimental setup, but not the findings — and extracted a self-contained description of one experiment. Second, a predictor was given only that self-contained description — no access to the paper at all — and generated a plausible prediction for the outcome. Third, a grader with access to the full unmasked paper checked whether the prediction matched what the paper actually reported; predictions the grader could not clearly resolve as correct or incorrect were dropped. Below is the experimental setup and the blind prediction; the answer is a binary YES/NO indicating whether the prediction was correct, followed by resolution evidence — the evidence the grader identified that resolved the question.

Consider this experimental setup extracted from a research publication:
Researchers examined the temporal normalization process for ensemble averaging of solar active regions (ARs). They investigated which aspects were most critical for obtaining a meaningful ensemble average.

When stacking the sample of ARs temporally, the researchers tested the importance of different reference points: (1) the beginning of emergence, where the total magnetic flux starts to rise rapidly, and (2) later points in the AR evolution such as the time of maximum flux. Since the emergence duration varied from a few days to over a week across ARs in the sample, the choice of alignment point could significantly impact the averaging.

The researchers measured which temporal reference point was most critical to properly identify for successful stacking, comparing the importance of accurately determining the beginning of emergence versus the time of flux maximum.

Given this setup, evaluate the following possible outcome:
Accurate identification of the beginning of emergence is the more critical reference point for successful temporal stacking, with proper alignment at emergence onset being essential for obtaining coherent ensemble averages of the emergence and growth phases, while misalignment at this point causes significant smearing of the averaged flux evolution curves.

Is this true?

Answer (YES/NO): YES